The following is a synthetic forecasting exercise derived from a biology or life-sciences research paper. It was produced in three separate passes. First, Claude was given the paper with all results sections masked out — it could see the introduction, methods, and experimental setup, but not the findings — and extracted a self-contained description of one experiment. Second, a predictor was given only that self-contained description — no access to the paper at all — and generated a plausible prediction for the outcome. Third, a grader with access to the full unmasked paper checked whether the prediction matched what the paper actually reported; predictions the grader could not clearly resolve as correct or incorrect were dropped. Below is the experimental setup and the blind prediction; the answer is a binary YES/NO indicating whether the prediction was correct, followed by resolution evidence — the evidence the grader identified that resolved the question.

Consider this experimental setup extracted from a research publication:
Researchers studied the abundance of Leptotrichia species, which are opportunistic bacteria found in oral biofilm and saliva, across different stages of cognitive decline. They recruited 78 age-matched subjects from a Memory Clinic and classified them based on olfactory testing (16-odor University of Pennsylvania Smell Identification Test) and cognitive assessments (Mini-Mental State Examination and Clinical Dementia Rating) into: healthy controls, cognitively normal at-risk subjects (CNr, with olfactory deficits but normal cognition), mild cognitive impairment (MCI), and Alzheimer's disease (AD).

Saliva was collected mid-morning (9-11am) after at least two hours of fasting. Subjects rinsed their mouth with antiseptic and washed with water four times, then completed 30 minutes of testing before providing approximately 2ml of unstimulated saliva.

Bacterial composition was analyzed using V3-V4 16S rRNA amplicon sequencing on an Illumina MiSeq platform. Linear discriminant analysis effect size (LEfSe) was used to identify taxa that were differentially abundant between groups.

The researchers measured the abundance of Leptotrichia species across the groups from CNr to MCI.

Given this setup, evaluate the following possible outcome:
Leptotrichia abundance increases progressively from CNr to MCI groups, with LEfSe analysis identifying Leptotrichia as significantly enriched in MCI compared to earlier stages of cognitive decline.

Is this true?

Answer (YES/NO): YES